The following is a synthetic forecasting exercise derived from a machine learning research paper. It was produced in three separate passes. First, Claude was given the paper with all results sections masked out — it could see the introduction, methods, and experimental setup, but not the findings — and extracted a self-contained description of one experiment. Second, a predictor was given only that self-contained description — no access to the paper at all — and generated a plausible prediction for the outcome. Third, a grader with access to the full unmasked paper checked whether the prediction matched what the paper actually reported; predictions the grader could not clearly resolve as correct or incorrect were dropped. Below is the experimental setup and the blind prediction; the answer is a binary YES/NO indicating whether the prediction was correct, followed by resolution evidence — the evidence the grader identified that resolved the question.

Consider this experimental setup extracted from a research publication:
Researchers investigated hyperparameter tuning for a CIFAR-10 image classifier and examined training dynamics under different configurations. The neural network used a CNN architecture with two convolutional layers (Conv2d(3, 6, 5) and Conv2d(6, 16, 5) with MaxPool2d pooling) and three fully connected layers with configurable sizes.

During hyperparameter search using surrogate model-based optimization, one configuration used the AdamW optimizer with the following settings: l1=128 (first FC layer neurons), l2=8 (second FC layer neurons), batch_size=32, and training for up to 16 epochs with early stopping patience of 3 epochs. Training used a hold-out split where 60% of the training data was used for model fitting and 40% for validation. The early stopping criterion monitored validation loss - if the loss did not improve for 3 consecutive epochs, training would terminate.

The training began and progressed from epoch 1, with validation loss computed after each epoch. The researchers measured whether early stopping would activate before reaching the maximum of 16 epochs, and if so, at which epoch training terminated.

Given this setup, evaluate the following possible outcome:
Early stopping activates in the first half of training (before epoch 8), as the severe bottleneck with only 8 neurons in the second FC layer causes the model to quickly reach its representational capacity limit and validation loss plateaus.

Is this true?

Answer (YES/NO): NO